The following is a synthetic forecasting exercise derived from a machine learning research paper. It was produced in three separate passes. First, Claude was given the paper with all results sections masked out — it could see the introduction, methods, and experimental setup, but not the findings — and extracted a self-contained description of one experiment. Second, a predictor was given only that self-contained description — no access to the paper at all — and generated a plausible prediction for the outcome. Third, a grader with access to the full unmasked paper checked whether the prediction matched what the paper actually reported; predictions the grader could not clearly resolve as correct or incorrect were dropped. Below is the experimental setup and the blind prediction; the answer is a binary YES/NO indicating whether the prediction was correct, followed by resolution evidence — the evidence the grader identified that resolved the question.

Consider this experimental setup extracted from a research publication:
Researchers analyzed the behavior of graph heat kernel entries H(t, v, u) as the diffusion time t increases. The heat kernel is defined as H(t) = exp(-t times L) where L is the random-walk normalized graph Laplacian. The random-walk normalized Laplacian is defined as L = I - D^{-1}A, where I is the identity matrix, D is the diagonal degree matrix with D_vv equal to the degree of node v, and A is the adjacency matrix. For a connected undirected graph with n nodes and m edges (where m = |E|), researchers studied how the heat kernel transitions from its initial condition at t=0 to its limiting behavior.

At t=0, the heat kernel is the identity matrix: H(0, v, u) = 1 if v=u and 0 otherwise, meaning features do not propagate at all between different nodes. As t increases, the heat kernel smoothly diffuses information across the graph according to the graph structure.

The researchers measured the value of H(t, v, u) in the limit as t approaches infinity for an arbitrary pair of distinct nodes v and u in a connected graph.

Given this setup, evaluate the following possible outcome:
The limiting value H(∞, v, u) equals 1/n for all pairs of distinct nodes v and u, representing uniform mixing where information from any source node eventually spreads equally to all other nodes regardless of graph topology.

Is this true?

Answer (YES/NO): NO